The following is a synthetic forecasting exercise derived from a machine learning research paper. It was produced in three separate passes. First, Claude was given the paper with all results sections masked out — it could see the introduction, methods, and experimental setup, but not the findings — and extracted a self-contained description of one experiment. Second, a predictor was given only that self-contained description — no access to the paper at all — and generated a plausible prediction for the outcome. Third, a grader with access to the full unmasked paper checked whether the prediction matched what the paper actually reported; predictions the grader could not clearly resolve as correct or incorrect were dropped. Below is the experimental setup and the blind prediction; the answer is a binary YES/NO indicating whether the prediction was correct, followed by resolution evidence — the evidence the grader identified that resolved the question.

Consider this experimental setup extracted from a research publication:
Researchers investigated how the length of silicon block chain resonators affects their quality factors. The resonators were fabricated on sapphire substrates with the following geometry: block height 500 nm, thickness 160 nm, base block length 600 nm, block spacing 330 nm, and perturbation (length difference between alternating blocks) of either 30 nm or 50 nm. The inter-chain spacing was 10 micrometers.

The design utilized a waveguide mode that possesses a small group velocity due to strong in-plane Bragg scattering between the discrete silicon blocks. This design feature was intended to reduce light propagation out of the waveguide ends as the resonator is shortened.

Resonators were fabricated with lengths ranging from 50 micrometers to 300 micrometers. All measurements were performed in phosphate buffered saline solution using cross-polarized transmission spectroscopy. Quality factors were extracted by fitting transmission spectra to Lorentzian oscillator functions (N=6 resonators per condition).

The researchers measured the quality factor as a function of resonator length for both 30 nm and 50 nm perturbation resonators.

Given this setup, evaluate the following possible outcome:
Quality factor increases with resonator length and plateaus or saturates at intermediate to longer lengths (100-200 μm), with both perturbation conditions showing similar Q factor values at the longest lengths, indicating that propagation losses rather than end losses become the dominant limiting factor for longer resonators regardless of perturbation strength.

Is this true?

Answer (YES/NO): NO